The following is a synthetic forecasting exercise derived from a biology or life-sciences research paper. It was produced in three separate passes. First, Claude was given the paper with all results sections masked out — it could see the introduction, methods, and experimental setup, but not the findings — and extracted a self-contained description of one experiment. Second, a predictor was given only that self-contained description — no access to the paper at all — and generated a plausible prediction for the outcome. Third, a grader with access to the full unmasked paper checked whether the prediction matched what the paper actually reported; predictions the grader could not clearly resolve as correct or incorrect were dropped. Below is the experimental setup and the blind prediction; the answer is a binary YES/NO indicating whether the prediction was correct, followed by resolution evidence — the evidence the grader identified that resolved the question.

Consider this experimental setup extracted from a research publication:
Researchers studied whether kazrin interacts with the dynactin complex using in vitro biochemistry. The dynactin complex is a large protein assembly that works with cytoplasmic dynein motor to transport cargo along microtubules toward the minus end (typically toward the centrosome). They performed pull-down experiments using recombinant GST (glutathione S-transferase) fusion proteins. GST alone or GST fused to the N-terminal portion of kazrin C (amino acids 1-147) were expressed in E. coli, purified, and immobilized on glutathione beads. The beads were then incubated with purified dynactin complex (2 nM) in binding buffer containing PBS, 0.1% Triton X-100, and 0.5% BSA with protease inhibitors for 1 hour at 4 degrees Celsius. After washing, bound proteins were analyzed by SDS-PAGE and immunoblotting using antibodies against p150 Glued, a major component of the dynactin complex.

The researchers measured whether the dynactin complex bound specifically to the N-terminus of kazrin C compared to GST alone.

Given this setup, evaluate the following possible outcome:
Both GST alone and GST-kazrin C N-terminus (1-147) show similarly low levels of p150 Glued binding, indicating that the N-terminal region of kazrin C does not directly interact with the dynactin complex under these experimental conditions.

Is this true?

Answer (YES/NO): NO